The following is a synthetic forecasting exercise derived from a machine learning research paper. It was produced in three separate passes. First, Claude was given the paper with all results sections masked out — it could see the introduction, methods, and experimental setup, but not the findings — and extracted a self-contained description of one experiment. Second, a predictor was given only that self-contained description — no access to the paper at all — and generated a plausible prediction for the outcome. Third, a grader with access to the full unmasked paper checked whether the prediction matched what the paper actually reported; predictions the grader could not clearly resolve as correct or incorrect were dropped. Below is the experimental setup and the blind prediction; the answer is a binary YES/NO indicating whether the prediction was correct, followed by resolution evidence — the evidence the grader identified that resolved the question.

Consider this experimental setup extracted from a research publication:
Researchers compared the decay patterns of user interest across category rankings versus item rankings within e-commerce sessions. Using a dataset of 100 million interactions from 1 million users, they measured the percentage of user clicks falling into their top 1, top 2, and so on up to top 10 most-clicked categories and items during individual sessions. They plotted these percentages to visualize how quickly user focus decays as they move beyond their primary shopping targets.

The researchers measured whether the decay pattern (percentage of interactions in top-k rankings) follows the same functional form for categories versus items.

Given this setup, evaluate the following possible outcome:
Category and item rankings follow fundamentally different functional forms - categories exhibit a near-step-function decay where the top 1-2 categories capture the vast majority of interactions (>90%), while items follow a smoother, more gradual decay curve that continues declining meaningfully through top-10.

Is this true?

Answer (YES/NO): NO